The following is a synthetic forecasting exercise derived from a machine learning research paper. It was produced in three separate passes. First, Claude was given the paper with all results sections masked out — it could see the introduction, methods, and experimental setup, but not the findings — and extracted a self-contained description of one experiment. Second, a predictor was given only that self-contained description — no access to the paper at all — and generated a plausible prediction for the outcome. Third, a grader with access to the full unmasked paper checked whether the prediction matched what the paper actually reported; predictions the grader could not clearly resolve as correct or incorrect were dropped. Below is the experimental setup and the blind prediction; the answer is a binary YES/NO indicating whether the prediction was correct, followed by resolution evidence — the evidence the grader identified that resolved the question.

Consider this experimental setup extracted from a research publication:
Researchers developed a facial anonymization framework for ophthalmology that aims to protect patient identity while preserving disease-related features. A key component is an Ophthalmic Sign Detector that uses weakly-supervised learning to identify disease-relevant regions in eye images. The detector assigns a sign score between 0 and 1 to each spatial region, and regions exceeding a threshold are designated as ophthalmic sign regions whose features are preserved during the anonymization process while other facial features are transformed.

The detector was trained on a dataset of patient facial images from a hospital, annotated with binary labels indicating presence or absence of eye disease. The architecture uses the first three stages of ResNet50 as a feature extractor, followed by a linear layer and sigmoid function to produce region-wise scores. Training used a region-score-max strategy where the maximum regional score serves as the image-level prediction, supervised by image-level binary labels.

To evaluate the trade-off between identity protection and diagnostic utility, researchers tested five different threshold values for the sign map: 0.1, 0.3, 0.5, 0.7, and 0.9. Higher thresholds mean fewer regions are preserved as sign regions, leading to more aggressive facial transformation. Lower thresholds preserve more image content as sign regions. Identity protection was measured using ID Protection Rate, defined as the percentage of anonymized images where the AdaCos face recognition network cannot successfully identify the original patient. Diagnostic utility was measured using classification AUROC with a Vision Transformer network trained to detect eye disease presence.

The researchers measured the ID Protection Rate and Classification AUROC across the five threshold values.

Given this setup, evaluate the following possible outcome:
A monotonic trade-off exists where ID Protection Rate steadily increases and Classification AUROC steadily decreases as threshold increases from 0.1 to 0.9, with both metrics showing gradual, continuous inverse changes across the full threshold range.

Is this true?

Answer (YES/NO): NO